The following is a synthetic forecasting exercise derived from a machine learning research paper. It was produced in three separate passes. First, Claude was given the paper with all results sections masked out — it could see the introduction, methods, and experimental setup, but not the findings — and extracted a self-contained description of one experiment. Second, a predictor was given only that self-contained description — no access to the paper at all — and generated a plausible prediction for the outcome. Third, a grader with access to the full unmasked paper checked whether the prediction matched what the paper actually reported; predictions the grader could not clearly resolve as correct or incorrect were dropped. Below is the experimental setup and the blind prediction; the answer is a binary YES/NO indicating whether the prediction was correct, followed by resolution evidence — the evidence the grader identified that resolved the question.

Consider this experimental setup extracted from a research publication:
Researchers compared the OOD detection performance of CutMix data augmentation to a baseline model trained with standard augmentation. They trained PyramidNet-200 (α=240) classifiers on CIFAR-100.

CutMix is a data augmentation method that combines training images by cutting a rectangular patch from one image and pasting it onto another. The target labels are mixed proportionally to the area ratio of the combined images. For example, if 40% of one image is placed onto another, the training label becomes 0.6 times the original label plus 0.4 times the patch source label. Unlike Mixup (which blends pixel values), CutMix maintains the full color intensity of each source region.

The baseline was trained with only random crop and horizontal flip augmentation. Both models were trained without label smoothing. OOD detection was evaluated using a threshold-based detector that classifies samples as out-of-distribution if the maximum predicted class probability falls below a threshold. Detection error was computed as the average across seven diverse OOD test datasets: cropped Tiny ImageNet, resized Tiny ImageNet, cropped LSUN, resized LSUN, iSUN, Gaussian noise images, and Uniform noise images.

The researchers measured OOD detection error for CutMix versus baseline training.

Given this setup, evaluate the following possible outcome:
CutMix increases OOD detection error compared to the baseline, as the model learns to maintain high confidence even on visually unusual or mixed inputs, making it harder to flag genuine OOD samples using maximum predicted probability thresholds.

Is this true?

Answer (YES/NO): NO